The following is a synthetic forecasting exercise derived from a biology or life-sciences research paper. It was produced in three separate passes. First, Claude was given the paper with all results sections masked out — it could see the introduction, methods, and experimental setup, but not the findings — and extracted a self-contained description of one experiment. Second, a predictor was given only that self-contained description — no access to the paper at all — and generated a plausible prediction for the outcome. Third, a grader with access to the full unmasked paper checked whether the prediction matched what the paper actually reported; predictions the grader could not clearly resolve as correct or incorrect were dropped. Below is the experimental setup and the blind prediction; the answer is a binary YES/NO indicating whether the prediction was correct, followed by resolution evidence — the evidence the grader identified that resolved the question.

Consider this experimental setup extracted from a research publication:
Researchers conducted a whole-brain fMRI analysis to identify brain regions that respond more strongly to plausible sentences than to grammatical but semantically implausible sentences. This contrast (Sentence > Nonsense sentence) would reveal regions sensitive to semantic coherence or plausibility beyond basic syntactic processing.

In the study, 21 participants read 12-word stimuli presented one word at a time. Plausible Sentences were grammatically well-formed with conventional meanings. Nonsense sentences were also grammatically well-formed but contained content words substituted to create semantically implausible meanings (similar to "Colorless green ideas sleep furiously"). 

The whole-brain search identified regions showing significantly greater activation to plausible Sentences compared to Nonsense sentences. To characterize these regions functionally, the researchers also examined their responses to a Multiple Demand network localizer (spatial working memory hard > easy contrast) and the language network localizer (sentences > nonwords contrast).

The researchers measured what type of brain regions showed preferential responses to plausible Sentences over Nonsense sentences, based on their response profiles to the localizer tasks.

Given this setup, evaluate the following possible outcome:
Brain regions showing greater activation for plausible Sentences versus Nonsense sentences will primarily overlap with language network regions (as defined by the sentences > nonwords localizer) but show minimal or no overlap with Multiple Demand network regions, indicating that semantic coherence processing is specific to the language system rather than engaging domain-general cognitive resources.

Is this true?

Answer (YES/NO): NO